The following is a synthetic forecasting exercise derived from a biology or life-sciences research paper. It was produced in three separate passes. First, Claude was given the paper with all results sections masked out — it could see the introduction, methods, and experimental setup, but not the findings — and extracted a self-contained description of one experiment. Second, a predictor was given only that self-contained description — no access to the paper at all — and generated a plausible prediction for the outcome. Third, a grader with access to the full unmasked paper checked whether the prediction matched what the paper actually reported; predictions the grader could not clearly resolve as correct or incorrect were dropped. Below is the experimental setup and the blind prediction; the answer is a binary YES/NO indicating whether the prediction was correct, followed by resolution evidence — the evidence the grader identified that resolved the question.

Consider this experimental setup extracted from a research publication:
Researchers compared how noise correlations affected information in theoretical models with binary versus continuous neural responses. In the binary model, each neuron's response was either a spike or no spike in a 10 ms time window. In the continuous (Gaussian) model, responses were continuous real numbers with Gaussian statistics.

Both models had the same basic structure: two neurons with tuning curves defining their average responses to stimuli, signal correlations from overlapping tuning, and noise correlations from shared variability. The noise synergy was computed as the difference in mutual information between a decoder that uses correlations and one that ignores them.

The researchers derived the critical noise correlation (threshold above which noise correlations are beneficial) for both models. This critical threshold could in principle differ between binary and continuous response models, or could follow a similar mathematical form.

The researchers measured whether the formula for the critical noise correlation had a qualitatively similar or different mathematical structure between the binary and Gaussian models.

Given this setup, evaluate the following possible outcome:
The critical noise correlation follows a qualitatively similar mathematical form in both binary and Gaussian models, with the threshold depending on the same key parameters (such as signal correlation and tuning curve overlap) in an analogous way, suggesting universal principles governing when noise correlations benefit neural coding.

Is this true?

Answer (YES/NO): YES